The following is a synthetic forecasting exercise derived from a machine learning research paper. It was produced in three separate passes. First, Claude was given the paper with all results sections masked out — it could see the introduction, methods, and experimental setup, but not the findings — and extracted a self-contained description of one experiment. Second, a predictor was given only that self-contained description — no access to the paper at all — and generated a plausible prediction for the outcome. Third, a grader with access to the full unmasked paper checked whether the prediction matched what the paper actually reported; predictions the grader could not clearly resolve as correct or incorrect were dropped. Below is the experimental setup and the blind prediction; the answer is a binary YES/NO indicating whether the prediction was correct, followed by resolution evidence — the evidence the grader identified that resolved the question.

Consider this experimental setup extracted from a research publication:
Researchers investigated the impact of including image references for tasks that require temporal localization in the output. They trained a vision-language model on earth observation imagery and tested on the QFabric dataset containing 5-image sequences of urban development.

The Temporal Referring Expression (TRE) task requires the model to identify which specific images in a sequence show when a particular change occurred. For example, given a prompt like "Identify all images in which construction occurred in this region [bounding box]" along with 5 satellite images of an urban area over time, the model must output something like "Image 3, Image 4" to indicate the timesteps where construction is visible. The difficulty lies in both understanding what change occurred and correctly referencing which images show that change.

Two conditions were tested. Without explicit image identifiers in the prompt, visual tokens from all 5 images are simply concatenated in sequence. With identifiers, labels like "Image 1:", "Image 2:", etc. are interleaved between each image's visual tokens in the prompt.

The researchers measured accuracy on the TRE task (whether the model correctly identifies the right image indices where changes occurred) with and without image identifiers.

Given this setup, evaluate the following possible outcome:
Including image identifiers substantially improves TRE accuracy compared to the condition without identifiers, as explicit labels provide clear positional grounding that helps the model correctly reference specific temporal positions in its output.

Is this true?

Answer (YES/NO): YES